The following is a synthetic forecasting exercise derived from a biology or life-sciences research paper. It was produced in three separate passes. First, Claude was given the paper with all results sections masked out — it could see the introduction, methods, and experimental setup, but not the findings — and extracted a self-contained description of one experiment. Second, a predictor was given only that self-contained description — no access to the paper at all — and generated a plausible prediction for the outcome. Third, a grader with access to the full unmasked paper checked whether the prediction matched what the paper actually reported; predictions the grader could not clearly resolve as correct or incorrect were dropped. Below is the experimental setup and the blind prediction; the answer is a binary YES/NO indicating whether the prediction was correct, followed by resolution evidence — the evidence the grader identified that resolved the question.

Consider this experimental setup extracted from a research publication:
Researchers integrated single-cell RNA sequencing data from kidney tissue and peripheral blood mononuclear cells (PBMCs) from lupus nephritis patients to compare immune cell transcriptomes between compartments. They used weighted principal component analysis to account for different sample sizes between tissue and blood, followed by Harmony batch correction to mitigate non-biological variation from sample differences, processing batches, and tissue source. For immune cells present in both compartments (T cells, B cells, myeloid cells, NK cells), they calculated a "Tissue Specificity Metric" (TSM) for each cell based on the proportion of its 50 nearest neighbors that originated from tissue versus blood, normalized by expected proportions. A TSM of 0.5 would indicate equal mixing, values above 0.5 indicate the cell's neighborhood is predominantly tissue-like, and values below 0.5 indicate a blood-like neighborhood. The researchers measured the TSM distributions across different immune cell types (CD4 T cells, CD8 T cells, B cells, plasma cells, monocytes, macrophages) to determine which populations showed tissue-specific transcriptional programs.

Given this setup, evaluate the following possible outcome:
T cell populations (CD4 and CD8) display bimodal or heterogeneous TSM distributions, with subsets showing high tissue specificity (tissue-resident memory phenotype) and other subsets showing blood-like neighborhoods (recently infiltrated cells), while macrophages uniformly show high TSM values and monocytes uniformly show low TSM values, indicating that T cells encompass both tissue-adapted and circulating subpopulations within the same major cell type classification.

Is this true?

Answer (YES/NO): NO